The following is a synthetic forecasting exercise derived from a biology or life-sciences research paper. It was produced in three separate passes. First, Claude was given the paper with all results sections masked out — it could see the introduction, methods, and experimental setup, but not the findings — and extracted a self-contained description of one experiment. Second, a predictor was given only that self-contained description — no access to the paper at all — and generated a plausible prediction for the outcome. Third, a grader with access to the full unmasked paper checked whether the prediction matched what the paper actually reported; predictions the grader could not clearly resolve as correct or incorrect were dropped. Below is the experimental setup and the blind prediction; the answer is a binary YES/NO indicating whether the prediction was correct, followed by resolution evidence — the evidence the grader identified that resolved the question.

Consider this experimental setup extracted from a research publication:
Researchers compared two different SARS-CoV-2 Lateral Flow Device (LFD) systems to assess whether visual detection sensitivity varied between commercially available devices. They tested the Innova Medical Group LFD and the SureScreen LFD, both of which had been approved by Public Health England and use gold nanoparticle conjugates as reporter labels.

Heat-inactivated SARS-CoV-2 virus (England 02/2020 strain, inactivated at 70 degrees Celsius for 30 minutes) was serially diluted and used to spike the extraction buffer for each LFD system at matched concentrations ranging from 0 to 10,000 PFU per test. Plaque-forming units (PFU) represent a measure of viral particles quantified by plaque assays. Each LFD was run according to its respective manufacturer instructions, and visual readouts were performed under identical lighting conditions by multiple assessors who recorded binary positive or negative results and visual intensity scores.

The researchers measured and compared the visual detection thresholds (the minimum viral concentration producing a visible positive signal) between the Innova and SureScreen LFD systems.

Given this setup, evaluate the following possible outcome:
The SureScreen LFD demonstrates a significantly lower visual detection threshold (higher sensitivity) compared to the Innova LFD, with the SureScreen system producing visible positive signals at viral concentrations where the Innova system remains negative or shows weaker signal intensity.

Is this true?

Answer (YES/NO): NO